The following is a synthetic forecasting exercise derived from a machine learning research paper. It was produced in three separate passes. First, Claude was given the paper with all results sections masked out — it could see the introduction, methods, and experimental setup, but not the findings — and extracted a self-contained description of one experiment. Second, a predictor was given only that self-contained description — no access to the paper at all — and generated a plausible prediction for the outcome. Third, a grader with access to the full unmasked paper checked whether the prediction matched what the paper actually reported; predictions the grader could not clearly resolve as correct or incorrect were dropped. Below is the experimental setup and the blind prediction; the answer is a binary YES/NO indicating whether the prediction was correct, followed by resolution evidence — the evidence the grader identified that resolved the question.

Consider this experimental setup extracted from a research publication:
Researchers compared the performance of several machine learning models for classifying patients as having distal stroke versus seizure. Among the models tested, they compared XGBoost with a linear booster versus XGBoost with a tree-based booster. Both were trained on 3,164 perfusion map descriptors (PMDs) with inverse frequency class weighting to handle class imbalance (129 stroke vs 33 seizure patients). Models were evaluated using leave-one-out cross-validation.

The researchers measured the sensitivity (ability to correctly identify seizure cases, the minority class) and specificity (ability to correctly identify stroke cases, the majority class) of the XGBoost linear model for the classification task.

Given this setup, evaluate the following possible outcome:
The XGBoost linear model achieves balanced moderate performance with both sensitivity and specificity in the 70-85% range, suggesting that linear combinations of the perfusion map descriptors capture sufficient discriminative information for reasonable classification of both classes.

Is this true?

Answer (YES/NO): NO